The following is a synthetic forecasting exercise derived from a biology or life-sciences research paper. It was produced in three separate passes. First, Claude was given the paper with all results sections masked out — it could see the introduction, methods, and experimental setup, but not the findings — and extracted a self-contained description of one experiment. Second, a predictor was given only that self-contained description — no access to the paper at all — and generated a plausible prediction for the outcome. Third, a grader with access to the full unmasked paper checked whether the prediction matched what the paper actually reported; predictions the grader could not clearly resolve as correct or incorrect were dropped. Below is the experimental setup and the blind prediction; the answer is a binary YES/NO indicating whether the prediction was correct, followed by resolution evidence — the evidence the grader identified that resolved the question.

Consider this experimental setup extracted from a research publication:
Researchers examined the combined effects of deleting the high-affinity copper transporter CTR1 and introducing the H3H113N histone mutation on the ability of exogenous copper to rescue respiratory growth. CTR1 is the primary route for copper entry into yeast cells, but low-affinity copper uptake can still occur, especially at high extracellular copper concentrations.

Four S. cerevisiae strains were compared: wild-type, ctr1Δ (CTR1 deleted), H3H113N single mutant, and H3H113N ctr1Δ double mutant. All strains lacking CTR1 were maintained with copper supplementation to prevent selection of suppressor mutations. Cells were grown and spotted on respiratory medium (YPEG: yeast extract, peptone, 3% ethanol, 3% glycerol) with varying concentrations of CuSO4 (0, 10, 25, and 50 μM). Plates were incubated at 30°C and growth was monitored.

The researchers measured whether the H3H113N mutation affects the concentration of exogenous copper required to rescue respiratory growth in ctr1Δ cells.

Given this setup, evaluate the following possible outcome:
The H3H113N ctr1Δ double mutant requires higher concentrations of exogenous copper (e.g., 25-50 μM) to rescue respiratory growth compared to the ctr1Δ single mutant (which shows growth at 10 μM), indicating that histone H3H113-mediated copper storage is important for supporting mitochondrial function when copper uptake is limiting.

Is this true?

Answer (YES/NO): YES